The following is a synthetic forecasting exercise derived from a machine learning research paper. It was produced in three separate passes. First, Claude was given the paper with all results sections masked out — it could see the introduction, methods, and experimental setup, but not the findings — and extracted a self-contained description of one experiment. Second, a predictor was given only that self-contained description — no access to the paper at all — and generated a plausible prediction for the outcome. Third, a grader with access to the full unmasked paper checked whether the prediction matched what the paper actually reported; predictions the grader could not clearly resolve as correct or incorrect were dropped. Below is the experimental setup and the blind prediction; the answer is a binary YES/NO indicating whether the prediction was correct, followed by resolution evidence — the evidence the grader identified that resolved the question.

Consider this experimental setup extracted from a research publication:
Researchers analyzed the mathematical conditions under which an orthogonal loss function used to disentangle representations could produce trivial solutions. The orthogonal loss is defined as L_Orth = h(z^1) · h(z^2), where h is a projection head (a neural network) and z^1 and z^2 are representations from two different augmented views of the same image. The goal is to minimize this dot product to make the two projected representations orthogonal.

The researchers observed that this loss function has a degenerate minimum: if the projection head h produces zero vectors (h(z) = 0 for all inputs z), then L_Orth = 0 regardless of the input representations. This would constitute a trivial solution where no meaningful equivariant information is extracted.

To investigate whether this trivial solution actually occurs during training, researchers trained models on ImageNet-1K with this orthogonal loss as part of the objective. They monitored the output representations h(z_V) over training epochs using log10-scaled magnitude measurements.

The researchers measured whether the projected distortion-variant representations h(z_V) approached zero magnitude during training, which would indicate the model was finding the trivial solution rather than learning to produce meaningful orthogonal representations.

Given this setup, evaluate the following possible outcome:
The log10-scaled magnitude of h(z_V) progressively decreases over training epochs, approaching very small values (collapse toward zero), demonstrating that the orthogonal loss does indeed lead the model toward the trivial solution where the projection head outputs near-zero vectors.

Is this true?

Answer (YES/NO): YES